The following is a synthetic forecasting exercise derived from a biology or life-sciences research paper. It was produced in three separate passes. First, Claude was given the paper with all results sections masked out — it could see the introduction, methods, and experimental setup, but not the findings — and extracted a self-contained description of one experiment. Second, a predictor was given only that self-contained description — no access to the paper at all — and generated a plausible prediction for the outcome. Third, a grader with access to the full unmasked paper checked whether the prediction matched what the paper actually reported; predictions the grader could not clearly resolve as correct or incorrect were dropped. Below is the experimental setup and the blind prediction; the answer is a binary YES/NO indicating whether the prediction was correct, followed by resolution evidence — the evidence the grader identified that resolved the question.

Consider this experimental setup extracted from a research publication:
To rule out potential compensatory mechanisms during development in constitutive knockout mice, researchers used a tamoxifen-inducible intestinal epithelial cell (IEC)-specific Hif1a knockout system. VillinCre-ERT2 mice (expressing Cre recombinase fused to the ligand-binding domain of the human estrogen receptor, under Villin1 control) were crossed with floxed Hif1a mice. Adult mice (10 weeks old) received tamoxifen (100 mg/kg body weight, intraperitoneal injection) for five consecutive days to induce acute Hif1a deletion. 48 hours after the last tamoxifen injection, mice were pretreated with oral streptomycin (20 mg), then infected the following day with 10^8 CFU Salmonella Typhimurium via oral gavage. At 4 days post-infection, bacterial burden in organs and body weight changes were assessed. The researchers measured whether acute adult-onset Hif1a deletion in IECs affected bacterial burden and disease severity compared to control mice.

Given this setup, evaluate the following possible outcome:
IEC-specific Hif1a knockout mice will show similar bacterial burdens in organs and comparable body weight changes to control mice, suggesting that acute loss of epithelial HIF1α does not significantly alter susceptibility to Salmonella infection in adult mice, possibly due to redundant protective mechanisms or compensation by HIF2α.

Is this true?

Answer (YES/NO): YES